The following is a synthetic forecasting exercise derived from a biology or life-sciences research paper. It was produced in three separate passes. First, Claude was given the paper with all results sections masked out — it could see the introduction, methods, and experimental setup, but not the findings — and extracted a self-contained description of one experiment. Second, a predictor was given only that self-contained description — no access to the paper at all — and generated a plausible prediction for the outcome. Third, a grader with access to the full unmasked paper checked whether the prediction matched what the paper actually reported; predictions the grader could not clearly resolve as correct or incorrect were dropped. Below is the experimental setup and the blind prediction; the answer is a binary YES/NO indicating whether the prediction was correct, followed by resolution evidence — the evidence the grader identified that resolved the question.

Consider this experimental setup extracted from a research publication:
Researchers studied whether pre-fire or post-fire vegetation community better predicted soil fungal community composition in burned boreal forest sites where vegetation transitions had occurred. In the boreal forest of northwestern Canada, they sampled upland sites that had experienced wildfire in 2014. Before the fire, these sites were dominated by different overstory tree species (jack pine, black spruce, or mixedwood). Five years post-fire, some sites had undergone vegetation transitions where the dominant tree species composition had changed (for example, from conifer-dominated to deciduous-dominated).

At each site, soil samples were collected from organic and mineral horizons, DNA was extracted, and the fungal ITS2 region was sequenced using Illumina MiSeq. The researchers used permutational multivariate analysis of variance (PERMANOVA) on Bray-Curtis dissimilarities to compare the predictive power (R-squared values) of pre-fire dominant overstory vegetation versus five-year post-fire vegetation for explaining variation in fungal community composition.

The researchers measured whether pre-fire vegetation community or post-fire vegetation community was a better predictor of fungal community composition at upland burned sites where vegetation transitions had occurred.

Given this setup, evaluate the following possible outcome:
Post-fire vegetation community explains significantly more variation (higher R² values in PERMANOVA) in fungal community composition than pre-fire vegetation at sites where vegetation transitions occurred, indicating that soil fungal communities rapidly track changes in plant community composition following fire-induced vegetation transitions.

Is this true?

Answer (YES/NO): YES